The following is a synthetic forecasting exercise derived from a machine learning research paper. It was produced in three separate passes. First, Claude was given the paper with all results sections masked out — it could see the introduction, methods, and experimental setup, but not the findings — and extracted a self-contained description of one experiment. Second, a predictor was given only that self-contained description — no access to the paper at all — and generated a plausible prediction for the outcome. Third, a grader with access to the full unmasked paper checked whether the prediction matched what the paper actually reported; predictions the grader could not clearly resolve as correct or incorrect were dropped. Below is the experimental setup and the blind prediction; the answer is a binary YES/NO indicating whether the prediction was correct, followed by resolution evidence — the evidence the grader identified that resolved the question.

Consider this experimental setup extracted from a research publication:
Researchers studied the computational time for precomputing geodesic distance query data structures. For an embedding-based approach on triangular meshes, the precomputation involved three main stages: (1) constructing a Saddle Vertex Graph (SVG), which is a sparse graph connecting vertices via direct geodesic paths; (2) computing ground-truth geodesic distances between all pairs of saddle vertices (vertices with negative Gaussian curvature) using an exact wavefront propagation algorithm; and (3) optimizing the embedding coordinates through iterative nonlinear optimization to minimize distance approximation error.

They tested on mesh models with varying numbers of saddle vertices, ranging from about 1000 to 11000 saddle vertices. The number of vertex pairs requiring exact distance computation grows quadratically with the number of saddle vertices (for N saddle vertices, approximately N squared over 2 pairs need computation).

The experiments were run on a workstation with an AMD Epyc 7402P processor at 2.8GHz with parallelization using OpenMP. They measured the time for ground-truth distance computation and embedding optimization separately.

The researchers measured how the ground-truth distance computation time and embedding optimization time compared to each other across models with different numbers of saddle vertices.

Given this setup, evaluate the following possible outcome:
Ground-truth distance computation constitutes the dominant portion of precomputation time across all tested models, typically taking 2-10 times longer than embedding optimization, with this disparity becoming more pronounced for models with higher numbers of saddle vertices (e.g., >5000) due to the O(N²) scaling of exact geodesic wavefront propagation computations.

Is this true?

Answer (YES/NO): NO